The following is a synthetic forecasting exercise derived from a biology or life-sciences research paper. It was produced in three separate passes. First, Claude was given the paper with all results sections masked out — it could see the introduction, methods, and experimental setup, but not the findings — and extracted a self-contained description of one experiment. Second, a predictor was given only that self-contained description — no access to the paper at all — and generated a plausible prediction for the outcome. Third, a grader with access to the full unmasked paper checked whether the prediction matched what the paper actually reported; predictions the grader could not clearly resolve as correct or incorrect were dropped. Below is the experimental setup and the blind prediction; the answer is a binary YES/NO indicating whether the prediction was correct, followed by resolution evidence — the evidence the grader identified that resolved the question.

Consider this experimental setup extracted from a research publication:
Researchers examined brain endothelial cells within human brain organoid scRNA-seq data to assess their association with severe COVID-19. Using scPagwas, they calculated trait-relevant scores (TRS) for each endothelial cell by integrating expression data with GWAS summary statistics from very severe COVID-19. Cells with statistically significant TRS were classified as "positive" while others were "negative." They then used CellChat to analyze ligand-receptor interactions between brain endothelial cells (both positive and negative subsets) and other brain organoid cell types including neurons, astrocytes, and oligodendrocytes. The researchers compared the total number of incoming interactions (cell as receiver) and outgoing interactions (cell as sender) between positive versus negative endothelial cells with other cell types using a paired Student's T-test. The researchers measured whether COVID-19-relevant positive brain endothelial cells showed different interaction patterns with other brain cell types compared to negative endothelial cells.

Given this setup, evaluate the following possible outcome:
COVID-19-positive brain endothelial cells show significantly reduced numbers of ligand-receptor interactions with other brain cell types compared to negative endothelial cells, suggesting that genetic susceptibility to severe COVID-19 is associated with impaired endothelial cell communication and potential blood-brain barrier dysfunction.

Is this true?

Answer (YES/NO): NO